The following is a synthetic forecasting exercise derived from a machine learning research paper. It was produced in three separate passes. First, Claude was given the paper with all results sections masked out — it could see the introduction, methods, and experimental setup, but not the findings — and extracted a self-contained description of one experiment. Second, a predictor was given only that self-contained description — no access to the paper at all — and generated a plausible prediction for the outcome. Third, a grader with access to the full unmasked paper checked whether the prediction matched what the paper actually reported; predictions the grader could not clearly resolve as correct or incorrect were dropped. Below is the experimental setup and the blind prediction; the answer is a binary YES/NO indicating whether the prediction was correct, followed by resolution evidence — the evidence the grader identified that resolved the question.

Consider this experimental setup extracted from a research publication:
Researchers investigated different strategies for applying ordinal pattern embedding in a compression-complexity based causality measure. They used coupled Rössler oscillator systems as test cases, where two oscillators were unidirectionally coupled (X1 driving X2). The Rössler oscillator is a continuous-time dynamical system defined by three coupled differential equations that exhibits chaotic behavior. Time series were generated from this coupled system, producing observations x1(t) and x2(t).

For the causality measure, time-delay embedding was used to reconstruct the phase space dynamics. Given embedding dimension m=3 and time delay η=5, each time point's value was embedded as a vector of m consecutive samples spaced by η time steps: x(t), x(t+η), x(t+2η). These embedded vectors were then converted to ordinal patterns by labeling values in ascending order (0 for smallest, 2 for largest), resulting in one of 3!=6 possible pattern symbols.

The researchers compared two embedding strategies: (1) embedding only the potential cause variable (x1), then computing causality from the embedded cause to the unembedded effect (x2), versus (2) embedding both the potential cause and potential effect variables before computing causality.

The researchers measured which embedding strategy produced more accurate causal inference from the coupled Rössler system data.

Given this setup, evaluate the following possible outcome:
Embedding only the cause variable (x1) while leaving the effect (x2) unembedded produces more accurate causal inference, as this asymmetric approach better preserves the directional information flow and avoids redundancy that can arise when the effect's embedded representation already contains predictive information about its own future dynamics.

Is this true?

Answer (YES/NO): YES